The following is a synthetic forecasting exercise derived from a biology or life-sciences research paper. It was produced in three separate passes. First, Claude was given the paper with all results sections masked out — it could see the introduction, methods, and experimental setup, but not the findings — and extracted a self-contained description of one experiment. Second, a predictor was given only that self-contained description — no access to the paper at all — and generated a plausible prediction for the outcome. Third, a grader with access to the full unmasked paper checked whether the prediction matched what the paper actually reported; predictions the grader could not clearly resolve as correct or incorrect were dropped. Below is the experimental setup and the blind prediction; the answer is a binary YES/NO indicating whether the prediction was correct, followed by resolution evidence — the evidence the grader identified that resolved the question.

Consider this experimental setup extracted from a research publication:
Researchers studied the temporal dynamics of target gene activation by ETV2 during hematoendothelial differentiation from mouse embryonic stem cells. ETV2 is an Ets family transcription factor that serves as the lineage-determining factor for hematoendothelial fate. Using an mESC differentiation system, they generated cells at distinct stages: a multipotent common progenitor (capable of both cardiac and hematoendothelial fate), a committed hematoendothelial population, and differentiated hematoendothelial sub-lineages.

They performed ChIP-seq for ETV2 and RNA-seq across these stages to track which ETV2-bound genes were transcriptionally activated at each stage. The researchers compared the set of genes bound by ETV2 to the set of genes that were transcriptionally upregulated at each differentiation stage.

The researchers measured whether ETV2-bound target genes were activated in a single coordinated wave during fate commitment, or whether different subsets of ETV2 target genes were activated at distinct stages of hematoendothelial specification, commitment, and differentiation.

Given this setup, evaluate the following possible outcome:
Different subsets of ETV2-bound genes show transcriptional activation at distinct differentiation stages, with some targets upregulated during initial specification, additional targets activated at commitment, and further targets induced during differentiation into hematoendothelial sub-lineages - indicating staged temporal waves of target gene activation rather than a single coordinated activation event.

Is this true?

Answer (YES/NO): YES